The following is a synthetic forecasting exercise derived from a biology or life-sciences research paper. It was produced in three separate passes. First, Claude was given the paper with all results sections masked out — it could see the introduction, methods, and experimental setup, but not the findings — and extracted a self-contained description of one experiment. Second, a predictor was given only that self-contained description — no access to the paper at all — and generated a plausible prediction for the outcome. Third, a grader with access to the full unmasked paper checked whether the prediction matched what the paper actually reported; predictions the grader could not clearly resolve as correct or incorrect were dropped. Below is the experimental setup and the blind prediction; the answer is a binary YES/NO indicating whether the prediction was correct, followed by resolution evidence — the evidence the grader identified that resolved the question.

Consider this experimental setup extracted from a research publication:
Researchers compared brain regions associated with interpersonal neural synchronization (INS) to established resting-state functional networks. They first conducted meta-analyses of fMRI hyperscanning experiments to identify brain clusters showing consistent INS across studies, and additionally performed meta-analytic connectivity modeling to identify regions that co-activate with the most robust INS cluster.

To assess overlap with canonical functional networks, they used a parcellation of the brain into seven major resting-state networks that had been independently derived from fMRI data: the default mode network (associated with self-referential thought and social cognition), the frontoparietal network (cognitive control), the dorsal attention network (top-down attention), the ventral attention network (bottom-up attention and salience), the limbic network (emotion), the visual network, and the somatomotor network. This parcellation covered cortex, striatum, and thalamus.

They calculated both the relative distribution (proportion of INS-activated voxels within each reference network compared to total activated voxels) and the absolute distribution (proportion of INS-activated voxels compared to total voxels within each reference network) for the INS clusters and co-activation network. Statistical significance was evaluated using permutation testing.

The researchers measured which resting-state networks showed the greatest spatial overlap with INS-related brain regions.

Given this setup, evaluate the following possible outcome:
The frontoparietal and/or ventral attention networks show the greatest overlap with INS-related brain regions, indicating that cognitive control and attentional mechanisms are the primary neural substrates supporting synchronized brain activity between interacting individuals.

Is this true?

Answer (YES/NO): NO